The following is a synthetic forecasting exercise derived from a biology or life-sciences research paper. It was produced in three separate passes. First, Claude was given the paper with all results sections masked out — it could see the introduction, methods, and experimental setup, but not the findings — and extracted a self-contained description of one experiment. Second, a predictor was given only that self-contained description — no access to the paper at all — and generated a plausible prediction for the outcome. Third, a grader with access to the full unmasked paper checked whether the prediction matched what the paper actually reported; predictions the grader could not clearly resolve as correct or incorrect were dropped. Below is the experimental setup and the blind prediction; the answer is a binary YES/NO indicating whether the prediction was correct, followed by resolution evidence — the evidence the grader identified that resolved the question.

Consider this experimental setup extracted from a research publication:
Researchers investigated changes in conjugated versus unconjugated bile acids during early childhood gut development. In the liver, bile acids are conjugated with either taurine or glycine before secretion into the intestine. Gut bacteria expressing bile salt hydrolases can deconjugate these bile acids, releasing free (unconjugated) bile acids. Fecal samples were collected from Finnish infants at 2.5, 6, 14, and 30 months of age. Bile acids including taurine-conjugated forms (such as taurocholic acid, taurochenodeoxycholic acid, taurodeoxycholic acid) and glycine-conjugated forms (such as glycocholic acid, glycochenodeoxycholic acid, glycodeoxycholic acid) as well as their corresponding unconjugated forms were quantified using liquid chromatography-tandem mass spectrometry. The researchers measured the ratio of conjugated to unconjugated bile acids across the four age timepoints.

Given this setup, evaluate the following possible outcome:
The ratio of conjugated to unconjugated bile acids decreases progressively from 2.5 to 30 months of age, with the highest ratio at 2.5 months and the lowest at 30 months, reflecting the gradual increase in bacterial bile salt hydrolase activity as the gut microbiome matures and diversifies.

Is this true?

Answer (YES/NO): NO